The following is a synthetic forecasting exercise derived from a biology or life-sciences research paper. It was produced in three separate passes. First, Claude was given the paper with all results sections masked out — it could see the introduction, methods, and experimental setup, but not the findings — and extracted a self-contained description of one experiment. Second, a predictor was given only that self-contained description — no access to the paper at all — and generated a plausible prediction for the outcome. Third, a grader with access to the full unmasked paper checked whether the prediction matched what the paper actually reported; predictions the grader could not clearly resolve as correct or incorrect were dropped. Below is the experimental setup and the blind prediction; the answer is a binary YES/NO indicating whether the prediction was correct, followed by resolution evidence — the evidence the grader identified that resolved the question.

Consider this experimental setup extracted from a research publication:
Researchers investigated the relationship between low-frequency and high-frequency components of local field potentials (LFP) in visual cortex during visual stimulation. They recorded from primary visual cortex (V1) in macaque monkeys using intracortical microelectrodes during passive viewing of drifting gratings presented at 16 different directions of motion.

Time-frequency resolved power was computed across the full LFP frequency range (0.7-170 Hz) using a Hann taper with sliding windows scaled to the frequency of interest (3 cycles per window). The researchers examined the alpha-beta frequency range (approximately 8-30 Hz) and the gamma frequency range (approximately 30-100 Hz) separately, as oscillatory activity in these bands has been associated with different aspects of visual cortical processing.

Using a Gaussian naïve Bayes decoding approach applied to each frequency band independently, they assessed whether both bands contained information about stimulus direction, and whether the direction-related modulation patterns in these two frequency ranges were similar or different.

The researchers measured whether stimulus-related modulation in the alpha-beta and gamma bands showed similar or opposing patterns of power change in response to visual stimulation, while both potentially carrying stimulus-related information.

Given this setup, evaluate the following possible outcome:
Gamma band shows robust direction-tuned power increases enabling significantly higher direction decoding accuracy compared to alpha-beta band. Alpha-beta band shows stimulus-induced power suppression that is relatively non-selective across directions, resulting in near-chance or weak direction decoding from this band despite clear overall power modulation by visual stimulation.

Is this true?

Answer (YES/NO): NO